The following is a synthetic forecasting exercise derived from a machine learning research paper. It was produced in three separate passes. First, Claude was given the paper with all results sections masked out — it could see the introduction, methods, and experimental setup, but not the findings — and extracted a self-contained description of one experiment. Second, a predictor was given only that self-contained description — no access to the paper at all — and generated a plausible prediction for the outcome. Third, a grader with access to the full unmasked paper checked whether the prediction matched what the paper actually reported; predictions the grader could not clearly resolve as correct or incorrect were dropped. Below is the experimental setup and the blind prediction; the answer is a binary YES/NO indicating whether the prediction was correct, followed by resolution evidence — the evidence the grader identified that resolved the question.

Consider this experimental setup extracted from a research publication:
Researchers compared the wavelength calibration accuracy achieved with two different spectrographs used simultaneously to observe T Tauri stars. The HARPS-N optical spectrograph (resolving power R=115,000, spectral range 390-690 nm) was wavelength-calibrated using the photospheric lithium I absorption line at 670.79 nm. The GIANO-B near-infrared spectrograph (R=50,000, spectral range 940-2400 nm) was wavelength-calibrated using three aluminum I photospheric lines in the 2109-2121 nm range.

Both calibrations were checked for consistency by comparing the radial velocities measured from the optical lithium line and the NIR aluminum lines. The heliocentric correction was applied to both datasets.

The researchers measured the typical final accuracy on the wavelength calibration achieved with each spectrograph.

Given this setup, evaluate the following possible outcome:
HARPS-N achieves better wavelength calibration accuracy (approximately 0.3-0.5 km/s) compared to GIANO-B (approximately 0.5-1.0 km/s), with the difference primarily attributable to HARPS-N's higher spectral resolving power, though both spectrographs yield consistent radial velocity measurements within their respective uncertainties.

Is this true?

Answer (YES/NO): NO